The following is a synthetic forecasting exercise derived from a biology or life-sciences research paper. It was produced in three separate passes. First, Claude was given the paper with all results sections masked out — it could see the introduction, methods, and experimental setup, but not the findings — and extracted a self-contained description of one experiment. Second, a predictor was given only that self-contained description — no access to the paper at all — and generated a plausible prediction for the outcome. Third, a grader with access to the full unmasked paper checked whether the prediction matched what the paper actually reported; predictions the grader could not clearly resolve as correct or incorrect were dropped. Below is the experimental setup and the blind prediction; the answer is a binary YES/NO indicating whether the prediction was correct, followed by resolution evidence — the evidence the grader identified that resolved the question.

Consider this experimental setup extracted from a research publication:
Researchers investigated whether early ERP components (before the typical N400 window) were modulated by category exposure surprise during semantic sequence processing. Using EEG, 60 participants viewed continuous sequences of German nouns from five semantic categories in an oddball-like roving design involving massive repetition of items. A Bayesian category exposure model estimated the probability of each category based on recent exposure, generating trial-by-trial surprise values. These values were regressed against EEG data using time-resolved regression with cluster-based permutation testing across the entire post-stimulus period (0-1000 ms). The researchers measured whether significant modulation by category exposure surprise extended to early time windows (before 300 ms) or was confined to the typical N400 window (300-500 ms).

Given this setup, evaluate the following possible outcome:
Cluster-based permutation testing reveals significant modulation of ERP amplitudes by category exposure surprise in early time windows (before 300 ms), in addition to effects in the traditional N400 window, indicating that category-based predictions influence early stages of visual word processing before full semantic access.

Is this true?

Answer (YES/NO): YES